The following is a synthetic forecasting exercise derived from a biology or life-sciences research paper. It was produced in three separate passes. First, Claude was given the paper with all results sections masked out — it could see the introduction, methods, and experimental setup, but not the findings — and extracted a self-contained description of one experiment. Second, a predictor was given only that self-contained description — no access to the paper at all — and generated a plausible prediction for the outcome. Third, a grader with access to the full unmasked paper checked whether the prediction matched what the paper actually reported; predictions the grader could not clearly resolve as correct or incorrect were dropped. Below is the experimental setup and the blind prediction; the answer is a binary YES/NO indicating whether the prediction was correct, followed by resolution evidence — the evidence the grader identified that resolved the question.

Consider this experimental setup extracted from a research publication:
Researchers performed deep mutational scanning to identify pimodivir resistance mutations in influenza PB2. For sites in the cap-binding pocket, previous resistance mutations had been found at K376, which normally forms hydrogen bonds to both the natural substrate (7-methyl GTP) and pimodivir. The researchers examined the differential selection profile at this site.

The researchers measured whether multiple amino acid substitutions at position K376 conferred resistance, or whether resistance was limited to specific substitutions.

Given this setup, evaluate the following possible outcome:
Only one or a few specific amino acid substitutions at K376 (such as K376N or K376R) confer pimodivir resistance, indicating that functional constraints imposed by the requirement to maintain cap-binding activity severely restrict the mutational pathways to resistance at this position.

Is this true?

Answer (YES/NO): NO